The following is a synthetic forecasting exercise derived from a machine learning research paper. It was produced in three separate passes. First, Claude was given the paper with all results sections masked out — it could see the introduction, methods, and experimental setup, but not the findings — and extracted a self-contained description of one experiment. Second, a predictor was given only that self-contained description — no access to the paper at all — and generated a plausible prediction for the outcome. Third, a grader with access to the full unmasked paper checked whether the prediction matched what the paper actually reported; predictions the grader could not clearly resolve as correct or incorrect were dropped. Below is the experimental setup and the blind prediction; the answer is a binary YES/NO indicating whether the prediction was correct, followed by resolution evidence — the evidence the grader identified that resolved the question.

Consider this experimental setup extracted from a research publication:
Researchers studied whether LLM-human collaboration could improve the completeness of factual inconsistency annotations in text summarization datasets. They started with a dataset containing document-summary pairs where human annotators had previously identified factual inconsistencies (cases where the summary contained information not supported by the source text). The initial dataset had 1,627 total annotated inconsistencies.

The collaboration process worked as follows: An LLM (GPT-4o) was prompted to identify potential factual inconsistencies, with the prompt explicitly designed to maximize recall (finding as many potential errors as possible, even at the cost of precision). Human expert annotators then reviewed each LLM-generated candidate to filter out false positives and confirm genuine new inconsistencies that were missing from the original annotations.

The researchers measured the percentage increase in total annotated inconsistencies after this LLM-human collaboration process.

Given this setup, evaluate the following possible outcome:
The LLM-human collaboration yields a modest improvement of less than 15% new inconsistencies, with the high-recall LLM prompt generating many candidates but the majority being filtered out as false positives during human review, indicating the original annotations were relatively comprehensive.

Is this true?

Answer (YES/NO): NO